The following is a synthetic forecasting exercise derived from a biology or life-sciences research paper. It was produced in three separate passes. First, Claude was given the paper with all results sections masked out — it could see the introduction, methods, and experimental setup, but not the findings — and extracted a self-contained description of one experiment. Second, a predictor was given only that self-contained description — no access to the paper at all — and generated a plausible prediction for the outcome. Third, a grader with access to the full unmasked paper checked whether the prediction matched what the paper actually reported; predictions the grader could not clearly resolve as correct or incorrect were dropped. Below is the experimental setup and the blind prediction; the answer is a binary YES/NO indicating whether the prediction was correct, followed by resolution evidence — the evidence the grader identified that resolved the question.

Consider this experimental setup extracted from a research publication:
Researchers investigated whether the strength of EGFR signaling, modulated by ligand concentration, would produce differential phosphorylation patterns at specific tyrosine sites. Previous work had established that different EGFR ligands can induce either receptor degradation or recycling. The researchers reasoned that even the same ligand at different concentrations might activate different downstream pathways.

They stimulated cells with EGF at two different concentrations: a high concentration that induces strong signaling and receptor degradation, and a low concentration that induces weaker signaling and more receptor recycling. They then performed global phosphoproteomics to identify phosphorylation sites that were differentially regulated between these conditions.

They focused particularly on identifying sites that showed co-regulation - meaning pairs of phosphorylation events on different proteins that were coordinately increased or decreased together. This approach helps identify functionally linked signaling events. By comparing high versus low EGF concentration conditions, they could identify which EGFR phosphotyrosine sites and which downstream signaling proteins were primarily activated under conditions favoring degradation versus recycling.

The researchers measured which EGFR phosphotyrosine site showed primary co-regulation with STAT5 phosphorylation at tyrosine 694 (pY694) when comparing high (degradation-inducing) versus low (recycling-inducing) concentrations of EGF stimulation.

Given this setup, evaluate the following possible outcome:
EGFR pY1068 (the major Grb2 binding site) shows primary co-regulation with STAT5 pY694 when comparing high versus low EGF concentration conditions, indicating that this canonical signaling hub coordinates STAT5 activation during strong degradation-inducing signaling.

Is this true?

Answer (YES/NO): NO